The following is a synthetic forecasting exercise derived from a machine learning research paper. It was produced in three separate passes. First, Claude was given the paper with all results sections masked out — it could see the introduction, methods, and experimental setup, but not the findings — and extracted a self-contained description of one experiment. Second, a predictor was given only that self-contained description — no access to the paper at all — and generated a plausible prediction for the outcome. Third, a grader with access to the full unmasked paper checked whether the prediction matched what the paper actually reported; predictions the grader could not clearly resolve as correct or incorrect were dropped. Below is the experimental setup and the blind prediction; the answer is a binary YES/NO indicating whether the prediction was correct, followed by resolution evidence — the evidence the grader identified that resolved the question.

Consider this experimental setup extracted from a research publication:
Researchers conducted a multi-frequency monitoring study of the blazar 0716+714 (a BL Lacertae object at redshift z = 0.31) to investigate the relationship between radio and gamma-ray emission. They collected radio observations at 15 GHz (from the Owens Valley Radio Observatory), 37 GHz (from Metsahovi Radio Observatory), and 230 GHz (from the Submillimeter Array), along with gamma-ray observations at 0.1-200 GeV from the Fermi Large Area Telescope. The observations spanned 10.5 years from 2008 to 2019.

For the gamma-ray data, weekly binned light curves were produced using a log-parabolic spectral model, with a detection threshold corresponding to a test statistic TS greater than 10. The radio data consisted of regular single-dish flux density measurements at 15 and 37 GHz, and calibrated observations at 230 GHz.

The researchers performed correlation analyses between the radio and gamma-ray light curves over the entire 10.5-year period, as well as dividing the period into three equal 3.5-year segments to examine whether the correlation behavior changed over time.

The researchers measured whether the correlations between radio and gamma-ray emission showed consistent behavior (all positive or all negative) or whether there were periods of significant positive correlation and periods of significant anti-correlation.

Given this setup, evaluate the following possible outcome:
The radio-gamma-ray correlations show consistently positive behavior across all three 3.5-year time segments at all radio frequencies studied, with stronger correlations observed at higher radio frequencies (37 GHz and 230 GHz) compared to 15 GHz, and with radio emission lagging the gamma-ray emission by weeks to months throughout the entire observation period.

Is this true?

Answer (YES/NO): NO